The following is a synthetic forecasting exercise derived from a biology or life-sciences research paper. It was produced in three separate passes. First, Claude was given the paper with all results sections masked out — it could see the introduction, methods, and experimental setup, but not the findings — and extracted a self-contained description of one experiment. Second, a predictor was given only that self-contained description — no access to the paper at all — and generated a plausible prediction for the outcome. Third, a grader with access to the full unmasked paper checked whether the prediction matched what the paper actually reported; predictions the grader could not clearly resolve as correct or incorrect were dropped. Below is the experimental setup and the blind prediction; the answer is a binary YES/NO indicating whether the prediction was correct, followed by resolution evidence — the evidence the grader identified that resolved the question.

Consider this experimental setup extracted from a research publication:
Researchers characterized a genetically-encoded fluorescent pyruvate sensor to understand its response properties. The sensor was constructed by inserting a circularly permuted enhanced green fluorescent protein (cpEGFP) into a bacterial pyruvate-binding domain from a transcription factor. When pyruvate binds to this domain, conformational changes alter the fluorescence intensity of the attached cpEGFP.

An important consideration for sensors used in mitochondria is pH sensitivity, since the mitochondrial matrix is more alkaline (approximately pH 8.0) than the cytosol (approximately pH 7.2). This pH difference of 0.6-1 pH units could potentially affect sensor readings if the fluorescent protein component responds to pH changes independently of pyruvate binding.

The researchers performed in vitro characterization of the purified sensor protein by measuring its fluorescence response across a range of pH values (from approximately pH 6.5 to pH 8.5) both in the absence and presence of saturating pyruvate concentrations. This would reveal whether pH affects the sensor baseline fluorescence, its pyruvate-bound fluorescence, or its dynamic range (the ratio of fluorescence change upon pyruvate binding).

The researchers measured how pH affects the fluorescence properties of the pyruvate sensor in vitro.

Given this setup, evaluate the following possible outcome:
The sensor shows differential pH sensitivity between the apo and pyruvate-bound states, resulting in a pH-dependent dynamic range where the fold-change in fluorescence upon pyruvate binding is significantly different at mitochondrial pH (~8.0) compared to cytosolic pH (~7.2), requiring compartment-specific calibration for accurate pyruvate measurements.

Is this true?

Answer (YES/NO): NO